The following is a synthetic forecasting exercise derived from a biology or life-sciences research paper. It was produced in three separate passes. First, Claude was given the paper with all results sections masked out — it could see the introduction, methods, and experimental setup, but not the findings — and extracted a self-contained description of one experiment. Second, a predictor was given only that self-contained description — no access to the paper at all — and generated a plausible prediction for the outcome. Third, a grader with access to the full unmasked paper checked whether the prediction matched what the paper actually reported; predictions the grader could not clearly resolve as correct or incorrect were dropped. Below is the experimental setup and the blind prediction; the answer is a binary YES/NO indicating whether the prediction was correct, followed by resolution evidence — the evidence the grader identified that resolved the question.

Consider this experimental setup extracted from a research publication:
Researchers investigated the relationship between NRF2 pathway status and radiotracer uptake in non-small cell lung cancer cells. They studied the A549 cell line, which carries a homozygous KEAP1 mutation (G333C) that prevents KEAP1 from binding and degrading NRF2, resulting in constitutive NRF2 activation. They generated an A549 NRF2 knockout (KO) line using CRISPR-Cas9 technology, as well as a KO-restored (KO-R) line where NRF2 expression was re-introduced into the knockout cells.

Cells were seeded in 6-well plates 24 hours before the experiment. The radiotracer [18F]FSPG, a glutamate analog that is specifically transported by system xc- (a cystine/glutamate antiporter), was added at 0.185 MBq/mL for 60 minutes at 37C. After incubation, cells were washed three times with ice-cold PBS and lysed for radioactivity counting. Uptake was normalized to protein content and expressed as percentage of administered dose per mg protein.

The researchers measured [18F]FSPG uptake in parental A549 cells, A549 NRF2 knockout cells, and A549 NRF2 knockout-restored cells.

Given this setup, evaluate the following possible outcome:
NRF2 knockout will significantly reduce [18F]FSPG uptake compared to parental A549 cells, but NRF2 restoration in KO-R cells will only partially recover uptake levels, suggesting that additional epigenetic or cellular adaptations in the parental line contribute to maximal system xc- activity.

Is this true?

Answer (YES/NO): NO